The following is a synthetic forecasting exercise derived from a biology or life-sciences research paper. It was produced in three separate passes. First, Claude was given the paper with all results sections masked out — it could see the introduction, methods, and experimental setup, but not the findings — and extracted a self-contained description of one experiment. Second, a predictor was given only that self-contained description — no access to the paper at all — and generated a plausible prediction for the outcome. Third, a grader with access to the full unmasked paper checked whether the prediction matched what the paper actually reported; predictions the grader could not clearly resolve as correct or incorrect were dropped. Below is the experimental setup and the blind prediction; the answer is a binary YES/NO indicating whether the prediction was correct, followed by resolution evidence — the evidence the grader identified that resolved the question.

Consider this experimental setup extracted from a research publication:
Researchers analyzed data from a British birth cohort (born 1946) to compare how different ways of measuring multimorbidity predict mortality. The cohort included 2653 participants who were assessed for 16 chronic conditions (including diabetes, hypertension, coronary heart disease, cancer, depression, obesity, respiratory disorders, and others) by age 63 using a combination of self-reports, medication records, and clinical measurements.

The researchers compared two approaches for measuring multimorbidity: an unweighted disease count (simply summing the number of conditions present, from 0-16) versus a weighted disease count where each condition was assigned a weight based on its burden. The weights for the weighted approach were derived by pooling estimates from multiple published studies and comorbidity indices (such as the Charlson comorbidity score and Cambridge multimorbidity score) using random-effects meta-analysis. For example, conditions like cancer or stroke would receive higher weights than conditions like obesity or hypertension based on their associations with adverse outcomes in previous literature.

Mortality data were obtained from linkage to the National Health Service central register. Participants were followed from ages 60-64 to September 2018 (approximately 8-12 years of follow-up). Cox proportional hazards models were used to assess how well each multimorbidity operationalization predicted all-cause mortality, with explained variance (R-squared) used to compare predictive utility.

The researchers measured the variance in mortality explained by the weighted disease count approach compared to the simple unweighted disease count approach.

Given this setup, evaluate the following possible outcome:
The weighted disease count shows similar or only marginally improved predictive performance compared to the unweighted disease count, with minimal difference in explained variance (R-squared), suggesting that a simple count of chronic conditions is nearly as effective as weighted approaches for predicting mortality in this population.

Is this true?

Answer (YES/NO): YES